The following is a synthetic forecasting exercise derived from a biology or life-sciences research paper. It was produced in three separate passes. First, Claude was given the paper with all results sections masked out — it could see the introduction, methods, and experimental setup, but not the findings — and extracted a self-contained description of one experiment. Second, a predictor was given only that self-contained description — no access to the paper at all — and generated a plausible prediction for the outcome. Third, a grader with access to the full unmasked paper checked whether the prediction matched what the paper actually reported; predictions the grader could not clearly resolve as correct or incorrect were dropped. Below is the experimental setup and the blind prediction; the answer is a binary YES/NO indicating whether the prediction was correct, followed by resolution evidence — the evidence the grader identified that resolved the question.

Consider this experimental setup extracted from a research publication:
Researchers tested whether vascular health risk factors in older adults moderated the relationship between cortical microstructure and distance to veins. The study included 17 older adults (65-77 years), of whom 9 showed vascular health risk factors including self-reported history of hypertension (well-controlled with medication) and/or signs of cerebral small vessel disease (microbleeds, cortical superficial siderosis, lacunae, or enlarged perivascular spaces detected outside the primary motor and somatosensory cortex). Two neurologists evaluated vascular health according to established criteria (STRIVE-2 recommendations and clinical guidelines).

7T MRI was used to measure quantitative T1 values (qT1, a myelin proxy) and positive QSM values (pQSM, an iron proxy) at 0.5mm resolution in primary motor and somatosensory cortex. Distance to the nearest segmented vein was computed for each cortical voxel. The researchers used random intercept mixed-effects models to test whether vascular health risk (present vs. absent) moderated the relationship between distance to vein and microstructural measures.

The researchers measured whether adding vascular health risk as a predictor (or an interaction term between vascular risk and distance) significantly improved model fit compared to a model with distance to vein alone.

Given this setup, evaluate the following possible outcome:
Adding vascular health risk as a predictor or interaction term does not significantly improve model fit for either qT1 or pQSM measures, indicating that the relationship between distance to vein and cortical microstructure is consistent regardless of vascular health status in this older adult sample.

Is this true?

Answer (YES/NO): YES